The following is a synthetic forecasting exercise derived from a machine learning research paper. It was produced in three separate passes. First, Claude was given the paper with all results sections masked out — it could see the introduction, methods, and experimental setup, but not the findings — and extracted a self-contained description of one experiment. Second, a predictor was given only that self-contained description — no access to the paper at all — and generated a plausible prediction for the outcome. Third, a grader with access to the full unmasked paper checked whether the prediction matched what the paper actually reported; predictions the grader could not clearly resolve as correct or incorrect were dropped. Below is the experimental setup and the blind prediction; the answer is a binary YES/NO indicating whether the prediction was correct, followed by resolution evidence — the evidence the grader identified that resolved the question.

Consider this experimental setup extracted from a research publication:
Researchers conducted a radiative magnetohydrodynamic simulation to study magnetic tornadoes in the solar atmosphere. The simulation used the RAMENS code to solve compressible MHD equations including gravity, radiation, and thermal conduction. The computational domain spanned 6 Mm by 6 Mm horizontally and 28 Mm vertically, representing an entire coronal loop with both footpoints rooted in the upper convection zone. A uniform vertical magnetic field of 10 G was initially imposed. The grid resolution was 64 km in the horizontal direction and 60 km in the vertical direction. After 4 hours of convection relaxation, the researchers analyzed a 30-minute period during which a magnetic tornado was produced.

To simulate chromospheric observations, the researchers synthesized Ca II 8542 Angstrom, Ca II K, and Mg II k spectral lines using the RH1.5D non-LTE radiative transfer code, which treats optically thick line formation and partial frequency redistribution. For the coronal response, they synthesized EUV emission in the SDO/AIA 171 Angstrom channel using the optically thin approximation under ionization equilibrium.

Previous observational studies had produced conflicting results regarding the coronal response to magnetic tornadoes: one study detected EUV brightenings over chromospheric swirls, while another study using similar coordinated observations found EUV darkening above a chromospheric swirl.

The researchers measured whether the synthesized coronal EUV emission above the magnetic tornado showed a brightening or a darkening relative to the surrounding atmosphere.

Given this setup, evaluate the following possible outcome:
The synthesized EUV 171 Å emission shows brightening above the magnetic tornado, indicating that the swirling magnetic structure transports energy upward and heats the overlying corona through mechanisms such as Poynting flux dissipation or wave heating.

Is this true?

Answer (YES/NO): YES